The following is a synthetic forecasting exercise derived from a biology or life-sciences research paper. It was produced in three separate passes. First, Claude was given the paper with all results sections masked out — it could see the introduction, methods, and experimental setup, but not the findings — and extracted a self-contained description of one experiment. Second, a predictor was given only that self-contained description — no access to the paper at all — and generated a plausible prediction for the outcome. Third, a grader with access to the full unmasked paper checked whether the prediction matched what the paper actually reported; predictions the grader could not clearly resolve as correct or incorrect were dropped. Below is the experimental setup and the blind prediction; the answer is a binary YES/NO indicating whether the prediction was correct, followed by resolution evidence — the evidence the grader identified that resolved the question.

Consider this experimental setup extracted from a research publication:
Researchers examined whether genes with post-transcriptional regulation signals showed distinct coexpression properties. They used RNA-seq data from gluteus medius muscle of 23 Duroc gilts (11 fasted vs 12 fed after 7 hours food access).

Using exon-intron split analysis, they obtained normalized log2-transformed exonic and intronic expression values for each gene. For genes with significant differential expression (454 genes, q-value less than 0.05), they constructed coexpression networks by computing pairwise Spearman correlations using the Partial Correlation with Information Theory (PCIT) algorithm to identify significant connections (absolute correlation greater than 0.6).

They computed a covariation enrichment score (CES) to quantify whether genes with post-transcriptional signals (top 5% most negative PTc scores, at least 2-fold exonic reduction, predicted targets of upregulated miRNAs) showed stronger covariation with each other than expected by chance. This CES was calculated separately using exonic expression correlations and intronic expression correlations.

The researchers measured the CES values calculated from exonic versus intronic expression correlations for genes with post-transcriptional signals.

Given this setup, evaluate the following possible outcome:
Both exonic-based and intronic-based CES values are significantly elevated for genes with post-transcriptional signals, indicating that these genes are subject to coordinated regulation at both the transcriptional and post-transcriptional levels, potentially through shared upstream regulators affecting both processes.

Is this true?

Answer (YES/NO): NO